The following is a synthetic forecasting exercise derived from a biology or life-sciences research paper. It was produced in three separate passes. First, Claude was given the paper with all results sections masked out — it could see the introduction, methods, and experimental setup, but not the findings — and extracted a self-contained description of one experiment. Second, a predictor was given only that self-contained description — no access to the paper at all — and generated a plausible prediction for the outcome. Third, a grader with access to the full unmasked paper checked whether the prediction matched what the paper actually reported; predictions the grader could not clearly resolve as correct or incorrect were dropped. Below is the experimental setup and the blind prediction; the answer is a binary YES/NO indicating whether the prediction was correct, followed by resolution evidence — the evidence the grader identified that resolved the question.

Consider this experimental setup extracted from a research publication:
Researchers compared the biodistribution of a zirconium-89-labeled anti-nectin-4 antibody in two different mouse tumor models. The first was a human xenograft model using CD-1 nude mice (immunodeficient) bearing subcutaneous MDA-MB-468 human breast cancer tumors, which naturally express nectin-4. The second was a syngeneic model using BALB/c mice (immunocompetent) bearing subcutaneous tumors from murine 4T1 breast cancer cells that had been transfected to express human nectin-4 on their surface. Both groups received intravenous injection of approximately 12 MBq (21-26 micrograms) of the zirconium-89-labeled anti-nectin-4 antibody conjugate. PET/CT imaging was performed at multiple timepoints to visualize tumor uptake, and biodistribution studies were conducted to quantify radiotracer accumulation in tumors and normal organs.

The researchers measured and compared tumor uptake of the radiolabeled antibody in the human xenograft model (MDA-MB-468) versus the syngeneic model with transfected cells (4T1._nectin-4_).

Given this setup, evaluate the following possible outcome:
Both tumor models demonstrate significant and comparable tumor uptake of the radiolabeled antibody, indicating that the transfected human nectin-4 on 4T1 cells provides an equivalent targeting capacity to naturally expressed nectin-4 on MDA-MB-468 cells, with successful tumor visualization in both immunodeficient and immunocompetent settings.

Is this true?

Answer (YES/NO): YES